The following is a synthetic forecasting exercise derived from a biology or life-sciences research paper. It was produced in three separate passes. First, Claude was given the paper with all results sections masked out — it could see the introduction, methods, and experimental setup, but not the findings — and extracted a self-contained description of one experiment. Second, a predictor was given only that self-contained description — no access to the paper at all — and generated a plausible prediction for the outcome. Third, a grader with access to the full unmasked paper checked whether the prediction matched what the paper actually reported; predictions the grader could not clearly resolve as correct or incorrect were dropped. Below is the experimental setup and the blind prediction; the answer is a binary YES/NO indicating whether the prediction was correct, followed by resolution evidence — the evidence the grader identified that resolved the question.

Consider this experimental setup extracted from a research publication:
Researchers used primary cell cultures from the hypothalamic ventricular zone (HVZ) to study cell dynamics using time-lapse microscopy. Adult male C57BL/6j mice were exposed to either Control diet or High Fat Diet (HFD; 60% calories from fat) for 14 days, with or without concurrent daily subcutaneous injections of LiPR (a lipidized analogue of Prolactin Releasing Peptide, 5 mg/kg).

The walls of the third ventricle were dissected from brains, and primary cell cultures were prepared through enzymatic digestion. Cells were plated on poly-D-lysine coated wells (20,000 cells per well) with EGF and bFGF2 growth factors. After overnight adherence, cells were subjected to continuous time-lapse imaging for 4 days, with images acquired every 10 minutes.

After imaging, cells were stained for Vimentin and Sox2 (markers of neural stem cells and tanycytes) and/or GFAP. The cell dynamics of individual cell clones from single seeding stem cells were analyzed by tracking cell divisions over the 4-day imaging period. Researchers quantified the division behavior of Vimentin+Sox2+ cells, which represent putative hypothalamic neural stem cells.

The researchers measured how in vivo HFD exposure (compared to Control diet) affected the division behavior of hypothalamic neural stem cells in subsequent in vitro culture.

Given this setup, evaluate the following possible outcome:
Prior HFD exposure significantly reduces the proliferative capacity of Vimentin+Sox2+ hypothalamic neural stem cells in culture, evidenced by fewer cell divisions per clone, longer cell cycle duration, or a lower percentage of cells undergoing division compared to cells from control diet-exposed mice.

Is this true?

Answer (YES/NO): NO